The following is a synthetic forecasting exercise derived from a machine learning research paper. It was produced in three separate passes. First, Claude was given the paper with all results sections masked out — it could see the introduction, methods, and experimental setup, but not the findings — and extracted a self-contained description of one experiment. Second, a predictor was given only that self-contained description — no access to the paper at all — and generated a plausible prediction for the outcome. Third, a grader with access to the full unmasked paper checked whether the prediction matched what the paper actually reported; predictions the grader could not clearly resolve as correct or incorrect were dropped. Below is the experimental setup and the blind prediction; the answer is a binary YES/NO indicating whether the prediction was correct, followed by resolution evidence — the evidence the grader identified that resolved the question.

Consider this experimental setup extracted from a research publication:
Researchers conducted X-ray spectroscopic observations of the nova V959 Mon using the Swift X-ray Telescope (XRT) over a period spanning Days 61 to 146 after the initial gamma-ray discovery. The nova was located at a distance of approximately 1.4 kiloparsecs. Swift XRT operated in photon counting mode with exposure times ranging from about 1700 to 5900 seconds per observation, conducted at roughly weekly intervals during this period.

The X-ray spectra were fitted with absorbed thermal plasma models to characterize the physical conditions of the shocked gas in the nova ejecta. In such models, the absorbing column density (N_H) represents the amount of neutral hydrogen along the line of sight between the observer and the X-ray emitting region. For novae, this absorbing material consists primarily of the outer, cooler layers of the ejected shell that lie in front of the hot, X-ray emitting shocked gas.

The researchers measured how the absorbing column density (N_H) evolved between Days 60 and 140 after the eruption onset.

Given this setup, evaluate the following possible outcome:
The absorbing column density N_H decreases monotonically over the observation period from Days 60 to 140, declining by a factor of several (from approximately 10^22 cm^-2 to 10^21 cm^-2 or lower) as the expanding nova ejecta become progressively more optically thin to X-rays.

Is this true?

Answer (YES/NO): YES